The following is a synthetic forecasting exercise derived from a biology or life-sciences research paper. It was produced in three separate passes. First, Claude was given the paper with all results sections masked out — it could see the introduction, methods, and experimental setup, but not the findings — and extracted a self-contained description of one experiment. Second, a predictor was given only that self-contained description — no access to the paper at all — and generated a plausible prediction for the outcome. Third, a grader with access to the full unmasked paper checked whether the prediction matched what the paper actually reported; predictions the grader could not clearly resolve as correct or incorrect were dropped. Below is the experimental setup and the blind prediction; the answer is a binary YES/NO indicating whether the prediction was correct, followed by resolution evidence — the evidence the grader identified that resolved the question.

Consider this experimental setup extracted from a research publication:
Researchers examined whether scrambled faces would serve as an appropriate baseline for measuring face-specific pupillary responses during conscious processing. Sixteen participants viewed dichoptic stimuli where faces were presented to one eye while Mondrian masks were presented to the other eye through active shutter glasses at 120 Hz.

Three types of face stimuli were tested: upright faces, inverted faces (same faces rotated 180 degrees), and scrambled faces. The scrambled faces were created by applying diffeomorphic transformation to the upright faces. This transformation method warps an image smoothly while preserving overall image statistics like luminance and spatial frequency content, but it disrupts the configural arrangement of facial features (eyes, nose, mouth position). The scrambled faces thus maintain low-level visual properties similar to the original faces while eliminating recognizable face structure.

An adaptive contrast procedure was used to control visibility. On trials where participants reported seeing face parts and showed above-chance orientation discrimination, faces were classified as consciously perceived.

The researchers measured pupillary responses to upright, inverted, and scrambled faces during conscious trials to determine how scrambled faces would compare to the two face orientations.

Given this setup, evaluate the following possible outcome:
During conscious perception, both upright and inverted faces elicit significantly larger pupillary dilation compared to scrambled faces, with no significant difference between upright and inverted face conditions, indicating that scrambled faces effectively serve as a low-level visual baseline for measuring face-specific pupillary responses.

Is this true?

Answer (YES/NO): NO